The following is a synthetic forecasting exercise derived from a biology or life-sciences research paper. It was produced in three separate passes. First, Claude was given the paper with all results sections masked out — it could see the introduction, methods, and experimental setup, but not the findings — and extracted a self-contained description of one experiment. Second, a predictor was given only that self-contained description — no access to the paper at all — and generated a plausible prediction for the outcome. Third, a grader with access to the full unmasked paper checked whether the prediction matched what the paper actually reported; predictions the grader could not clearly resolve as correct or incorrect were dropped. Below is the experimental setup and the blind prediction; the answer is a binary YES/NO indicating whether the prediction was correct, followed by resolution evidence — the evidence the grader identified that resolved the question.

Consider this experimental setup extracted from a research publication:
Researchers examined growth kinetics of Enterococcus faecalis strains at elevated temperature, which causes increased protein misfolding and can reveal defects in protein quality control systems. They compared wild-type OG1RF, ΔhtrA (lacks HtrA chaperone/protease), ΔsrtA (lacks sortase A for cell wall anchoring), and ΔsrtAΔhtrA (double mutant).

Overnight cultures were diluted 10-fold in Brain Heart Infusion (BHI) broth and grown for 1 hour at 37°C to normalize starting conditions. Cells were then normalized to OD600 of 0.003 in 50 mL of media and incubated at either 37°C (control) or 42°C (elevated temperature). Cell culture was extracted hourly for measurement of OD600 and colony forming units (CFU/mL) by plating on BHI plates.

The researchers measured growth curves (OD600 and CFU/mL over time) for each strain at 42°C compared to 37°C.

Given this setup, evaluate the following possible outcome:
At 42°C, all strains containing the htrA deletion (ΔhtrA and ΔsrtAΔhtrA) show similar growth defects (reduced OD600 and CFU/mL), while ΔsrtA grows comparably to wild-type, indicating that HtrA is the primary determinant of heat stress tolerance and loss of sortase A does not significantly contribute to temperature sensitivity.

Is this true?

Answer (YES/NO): NO